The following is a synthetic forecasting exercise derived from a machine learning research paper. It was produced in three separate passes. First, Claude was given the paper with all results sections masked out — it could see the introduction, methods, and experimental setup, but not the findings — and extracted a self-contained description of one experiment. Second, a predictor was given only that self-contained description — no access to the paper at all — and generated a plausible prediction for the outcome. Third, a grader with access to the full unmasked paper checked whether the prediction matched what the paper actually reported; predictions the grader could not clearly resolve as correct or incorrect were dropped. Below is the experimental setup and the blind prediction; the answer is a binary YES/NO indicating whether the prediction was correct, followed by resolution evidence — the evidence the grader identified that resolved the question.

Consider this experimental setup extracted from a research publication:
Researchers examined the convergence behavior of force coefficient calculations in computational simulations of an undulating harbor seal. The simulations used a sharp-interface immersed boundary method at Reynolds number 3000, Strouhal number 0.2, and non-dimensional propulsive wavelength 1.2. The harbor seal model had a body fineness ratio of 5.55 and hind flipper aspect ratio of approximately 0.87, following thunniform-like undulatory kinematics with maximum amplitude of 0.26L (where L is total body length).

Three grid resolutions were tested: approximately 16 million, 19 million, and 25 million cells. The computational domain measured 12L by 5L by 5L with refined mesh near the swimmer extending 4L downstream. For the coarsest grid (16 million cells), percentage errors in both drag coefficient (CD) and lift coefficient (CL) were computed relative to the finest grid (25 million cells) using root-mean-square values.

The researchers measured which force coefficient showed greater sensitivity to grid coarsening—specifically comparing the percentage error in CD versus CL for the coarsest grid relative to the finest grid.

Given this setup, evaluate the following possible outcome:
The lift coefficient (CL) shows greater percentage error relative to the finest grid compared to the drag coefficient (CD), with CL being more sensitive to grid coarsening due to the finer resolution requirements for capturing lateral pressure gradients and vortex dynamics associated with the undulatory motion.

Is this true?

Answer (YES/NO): NO